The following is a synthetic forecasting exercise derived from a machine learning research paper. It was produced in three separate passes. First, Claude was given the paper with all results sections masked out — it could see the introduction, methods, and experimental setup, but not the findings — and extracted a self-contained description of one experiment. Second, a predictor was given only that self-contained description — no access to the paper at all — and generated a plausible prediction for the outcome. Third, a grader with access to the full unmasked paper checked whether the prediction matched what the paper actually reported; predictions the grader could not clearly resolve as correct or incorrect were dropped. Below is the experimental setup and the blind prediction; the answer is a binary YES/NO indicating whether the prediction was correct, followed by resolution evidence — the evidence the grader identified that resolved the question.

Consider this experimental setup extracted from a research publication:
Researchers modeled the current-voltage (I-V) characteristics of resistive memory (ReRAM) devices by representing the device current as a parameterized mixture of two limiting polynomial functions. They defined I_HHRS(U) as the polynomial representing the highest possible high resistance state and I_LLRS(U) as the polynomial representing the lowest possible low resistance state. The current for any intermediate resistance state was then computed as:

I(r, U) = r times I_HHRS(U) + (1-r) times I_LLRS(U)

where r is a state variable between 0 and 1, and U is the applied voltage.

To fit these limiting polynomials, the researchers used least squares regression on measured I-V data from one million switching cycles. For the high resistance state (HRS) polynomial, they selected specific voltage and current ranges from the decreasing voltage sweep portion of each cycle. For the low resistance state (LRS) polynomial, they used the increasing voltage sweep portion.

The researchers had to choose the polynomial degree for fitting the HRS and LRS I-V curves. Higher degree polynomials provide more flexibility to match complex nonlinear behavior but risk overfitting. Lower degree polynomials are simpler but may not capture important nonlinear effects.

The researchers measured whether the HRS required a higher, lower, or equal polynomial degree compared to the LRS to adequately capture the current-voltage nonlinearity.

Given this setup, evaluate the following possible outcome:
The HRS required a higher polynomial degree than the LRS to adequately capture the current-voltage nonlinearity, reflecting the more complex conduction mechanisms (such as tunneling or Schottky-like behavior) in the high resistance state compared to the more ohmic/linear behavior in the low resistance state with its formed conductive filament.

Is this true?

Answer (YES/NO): YES